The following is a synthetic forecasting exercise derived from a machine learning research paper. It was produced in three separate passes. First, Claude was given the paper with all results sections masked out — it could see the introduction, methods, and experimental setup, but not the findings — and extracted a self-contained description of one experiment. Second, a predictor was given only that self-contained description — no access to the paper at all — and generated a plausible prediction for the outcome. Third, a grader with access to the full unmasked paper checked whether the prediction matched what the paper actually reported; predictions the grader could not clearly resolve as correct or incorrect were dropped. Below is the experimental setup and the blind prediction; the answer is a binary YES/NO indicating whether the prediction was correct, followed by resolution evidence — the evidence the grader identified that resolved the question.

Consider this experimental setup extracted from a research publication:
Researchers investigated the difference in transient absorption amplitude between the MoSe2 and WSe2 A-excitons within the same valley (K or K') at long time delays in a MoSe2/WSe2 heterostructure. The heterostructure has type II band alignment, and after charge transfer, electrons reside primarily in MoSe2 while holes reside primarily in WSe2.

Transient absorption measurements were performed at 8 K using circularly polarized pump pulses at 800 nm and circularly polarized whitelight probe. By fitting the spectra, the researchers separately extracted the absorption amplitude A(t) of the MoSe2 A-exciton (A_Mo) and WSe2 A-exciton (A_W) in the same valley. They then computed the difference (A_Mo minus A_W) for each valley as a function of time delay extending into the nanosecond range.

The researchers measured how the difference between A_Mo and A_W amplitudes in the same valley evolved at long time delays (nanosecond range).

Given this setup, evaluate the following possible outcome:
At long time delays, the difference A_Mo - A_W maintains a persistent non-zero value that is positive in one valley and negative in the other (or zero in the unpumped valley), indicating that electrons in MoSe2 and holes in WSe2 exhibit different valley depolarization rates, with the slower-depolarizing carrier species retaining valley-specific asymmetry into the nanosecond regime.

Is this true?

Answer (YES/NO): NO